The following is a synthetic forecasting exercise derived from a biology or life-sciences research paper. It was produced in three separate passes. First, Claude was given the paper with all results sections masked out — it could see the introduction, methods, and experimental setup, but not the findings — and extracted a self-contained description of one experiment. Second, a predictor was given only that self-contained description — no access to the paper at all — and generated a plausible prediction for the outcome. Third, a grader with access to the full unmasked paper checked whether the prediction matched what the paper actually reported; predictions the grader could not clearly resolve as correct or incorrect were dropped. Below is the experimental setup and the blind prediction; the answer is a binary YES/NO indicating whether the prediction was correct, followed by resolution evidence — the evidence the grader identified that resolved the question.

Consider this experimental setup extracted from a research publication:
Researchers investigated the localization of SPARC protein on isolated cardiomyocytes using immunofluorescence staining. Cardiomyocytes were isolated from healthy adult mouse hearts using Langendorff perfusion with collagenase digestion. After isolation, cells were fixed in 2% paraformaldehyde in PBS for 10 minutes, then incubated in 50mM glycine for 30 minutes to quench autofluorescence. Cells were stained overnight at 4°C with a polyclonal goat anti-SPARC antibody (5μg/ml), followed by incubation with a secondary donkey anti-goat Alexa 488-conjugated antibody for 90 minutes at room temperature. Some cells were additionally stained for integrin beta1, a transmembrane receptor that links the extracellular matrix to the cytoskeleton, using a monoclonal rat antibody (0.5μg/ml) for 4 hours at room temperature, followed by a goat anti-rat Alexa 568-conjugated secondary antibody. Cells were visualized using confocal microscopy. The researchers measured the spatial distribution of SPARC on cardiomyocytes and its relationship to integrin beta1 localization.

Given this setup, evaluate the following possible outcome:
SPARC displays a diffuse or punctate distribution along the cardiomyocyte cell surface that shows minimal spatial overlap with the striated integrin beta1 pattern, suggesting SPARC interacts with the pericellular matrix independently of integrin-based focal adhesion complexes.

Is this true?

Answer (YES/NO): NO